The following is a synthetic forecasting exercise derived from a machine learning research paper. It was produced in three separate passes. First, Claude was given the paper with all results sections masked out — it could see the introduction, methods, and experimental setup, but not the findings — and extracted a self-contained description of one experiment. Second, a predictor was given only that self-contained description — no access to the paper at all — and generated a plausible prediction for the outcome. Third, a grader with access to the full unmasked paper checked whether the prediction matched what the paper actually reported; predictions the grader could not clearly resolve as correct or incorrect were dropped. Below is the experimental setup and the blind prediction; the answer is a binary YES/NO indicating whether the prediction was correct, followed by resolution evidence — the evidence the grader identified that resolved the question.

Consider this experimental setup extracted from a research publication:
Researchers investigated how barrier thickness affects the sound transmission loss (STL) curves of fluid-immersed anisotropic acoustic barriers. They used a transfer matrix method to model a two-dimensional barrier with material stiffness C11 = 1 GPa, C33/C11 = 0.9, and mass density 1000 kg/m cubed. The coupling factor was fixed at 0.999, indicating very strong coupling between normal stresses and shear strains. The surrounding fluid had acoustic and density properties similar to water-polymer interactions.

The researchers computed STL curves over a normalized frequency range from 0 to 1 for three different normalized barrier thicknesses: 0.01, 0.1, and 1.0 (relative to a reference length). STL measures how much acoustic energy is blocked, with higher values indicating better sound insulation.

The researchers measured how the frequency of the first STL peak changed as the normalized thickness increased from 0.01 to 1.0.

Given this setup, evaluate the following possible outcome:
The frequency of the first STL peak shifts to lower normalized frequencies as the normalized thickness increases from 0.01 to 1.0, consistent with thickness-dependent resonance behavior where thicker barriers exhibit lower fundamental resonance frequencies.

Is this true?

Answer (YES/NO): YES